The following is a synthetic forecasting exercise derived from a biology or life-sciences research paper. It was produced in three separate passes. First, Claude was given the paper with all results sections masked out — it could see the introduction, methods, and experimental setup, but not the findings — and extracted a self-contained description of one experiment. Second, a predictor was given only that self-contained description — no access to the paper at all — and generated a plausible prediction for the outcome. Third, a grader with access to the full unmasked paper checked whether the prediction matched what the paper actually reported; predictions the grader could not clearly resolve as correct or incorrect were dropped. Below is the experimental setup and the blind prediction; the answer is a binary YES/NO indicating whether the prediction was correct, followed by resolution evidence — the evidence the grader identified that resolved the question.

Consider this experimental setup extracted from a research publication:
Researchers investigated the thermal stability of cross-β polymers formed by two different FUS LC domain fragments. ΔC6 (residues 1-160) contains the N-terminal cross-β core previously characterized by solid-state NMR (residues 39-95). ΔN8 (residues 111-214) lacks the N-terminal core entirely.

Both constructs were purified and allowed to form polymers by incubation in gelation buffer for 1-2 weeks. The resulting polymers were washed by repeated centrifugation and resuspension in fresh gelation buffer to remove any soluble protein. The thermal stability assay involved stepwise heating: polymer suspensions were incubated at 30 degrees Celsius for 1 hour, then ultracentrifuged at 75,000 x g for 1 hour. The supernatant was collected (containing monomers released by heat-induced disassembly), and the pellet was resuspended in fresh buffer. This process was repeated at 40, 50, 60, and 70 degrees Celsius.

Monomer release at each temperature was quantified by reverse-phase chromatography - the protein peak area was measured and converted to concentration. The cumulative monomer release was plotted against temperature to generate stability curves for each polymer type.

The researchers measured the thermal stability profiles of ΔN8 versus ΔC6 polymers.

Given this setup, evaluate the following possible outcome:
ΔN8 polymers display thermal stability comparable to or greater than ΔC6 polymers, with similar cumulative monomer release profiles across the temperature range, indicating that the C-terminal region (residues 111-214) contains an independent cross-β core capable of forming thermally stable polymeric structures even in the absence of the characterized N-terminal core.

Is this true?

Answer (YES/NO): NO